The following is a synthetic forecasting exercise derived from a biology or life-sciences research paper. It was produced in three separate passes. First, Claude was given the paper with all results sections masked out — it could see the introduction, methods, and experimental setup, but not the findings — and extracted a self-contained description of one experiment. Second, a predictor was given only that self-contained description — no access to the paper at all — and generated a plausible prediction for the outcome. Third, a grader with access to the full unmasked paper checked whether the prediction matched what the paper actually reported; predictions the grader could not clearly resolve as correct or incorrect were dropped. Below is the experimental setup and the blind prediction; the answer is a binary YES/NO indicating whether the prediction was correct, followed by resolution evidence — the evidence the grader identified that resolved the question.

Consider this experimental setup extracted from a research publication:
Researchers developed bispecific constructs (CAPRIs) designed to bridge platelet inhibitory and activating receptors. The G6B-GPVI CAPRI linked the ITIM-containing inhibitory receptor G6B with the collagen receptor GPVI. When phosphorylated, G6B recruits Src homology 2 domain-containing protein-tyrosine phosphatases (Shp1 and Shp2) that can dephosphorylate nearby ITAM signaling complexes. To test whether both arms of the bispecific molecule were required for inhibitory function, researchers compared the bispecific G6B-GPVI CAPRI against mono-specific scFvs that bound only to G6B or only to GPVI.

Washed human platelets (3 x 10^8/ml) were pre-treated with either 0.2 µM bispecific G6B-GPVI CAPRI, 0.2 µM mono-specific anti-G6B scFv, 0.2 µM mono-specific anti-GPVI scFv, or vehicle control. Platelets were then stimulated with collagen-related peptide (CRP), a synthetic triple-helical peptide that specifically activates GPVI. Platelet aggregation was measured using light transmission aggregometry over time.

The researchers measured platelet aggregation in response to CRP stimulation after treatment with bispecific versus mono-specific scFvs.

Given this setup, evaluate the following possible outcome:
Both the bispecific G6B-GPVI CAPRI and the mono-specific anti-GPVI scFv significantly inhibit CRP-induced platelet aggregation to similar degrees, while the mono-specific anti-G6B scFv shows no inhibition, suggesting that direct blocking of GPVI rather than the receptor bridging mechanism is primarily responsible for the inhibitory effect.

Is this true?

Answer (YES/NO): NO